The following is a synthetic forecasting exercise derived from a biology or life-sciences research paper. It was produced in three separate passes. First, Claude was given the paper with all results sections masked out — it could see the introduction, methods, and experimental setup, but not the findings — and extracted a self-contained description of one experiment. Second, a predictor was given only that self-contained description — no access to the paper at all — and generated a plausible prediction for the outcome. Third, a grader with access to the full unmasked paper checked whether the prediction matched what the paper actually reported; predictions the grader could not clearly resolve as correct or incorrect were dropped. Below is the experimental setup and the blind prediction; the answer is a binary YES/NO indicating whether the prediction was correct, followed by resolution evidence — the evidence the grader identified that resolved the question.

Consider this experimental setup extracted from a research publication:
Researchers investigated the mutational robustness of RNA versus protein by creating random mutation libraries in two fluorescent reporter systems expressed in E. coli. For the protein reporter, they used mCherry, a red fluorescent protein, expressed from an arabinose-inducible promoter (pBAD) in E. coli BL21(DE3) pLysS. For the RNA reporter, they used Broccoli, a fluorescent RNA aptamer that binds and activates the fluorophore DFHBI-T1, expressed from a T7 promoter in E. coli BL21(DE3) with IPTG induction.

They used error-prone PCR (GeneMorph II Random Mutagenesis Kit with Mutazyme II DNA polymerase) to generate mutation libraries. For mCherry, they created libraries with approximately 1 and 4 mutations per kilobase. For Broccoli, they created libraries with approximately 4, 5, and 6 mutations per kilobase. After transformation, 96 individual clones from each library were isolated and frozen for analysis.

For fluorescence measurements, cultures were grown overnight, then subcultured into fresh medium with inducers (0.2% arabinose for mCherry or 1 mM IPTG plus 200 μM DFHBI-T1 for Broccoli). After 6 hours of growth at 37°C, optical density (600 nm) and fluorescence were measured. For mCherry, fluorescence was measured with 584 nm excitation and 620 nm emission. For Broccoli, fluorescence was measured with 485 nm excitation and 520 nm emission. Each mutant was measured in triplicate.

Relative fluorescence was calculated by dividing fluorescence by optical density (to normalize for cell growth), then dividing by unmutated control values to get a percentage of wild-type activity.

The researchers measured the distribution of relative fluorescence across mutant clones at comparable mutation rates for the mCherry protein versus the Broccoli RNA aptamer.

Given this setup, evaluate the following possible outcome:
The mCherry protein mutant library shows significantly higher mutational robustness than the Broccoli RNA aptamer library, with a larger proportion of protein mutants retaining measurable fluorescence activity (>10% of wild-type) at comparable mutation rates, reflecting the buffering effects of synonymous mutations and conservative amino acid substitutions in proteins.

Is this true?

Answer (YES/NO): NO